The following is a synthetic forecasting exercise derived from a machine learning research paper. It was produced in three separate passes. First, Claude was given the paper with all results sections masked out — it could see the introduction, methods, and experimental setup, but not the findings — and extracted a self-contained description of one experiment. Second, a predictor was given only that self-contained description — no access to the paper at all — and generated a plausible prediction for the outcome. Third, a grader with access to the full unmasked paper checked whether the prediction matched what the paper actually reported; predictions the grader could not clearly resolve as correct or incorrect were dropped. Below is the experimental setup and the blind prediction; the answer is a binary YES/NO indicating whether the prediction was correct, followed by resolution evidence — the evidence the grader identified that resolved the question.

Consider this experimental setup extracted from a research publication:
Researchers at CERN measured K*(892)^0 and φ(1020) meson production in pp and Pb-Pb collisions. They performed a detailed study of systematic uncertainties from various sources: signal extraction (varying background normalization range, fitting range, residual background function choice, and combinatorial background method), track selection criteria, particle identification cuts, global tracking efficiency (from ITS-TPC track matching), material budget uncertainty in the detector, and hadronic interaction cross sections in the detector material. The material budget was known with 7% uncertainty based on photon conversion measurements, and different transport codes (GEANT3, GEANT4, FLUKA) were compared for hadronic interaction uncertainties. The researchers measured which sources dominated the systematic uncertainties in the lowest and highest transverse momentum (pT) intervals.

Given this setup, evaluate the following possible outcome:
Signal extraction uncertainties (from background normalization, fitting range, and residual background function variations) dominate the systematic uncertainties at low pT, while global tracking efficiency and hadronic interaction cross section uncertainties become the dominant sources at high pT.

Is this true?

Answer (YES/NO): NO